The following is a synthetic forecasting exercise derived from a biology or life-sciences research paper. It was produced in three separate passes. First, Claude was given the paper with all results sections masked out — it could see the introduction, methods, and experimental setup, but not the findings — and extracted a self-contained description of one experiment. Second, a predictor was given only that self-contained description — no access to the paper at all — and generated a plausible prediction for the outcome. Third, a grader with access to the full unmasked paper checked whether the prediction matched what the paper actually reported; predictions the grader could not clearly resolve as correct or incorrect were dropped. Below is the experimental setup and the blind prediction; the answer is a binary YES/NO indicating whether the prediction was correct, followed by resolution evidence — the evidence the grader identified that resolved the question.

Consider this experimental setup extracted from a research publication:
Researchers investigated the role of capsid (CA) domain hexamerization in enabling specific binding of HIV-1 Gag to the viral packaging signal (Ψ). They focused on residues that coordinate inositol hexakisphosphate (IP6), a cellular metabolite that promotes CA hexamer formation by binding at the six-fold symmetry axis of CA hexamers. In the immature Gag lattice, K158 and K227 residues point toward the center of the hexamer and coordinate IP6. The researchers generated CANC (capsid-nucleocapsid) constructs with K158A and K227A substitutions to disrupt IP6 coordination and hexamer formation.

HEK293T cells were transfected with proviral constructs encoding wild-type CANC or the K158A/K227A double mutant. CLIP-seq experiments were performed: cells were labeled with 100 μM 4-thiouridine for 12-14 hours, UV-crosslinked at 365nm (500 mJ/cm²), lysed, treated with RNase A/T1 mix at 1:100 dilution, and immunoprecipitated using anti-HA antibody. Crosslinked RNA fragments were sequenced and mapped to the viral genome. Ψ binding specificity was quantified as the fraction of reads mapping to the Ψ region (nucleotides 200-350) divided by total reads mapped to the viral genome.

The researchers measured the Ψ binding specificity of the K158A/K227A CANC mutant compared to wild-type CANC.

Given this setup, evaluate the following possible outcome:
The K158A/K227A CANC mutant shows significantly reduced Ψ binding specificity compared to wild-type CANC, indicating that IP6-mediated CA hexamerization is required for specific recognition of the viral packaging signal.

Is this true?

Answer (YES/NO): YES